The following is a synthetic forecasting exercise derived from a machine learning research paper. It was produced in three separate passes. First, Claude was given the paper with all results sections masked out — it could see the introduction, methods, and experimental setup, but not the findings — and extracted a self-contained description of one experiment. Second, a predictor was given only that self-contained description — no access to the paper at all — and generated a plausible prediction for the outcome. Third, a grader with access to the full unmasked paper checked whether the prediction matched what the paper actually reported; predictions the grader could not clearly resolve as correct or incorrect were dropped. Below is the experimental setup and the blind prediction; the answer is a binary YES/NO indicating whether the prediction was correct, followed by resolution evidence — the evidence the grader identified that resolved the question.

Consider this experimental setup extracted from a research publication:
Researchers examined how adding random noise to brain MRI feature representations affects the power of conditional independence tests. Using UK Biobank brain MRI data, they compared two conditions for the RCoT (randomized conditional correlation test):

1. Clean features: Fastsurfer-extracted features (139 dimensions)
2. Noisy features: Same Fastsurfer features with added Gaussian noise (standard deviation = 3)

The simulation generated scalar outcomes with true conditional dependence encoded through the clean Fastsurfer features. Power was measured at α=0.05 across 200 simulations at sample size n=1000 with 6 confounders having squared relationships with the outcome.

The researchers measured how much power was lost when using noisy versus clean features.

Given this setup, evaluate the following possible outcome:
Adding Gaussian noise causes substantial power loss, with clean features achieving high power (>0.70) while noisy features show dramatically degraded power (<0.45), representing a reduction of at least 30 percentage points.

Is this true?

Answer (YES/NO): NO